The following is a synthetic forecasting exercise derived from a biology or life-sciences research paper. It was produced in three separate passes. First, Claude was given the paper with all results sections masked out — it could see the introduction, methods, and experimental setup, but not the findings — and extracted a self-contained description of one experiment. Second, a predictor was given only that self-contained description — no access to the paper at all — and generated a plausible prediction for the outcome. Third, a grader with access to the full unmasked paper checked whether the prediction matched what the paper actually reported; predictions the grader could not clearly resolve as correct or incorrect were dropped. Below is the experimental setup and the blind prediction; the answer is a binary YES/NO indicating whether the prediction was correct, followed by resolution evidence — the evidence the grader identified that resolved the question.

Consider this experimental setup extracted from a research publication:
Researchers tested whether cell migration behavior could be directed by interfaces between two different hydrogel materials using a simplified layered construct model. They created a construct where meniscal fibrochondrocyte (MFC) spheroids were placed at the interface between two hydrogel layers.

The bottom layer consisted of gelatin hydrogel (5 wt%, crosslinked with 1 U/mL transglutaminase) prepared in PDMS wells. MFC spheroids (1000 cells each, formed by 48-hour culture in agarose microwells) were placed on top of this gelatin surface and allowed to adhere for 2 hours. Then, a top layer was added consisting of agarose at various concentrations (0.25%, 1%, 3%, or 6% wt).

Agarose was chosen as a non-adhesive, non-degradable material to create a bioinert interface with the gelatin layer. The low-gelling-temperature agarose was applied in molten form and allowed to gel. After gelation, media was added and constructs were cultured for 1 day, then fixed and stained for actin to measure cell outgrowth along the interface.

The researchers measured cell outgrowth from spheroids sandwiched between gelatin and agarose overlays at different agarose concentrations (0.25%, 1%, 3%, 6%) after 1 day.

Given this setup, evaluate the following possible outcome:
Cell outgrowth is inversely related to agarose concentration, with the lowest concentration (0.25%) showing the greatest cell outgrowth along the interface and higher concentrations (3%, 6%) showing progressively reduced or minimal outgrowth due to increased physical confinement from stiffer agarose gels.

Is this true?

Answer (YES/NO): NO